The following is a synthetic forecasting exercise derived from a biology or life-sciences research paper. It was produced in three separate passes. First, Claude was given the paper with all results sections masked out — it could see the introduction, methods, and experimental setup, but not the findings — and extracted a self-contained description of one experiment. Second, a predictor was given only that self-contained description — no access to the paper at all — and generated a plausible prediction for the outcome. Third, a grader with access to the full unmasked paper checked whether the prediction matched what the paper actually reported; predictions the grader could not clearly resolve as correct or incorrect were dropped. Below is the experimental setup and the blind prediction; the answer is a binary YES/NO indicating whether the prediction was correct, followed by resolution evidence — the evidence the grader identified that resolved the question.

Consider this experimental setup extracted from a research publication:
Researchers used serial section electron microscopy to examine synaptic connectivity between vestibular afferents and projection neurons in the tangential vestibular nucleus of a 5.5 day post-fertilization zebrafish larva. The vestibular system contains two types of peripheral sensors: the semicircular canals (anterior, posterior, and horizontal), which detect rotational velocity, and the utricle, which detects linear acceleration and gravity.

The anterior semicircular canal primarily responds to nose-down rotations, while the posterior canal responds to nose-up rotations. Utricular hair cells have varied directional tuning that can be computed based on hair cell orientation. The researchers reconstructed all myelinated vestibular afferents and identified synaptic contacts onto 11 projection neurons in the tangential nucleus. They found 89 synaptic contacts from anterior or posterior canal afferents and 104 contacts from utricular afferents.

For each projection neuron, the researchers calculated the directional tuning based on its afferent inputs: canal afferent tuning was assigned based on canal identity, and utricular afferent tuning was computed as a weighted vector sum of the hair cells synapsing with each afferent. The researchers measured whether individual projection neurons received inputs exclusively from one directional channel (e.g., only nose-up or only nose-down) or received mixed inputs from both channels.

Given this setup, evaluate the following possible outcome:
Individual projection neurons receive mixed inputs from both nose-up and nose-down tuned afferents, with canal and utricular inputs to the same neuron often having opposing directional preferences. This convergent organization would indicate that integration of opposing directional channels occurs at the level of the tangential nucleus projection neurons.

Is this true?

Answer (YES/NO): NO